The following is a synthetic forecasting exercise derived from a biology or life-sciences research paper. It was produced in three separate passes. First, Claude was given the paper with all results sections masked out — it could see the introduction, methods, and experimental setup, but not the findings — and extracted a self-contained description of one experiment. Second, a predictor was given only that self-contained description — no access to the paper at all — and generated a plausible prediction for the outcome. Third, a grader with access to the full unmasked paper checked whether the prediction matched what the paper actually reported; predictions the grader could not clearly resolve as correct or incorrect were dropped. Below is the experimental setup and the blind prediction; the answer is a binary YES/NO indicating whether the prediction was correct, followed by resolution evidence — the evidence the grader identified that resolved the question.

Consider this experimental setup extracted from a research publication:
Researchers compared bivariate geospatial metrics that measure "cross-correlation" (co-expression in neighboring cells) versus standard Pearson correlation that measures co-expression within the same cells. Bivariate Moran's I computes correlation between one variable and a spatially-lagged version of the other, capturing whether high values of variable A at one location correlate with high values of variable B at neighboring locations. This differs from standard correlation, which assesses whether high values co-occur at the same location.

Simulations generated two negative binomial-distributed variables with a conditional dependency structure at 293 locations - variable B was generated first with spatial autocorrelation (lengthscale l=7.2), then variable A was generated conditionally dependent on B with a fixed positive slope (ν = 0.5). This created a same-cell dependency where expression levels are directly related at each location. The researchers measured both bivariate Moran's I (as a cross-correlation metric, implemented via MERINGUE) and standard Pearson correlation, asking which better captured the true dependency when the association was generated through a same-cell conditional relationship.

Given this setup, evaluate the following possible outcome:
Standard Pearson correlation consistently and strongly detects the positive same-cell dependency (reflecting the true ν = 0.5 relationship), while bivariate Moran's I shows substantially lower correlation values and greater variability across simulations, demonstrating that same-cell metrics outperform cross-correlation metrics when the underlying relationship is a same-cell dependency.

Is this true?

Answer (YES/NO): NO